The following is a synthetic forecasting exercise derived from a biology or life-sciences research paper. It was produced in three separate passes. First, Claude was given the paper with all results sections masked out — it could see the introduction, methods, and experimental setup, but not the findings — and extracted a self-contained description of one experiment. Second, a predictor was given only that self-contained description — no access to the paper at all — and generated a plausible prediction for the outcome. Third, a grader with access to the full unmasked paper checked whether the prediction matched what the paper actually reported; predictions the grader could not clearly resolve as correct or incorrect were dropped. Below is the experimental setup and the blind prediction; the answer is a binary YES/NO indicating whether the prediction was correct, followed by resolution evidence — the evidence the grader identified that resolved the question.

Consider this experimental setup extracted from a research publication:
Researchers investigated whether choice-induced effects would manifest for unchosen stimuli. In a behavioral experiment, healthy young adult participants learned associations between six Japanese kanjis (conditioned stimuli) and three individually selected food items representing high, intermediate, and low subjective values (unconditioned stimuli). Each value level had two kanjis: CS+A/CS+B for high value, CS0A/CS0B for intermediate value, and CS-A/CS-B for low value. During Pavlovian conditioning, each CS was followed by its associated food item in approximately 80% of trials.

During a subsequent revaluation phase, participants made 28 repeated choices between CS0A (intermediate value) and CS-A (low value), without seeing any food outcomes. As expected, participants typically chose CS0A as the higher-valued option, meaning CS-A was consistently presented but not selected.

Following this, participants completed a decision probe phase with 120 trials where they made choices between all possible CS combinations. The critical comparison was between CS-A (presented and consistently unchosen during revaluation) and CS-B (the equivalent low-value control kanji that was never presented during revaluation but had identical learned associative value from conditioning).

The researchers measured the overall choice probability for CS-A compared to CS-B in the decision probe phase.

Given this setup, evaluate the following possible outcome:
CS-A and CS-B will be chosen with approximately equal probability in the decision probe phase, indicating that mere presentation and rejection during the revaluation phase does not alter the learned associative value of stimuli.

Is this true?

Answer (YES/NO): NO